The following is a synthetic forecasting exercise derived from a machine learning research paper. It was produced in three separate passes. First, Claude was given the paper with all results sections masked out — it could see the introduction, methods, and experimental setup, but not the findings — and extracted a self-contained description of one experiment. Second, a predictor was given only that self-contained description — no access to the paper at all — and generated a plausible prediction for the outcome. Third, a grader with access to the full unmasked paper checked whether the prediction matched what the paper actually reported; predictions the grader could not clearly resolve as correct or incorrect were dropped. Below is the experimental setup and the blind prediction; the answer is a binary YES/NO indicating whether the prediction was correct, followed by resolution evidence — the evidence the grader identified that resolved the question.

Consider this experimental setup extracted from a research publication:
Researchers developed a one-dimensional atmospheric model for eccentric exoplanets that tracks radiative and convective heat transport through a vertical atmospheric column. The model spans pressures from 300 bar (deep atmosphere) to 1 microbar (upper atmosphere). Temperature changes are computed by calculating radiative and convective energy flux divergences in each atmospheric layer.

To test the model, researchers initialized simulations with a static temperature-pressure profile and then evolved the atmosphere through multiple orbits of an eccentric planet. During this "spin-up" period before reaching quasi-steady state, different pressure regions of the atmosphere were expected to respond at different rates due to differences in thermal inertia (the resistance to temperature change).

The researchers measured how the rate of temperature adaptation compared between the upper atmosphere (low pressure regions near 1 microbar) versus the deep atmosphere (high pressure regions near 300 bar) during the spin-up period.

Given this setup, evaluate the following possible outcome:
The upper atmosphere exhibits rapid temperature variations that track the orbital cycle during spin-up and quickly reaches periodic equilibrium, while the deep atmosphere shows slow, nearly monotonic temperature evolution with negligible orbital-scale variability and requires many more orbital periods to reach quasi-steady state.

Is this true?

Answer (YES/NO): YES